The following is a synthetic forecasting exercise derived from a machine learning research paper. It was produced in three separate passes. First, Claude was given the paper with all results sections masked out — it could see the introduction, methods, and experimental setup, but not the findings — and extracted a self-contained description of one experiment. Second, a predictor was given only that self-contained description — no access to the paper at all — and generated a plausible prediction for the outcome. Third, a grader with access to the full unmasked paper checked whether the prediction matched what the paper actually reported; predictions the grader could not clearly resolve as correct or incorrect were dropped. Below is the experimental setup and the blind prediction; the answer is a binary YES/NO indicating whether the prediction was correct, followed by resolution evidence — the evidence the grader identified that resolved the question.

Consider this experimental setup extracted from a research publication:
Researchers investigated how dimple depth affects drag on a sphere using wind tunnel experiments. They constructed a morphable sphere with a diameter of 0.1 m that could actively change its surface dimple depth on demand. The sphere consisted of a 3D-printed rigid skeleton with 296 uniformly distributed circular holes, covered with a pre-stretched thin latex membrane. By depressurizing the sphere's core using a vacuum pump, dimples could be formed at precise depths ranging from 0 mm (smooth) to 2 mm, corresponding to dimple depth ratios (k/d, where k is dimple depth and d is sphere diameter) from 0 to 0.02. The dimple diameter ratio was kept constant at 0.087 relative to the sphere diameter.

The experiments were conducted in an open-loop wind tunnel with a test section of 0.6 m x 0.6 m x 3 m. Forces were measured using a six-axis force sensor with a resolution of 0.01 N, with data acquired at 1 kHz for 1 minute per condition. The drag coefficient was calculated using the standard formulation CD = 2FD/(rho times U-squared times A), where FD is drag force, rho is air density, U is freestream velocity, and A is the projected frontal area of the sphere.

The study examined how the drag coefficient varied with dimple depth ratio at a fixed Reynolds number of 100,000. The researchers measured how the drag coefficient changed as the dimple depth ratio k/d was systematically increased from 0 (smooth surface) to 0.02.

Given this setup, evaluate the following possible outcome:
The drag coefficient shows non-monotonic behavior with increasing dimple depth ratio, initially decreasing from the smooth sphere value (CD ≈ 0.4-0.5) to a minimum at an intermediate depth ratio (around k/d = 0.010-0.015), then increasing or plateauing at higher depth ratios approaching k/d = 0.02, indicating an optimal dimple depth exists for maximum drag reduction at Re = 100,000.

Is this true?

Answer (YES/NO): NO